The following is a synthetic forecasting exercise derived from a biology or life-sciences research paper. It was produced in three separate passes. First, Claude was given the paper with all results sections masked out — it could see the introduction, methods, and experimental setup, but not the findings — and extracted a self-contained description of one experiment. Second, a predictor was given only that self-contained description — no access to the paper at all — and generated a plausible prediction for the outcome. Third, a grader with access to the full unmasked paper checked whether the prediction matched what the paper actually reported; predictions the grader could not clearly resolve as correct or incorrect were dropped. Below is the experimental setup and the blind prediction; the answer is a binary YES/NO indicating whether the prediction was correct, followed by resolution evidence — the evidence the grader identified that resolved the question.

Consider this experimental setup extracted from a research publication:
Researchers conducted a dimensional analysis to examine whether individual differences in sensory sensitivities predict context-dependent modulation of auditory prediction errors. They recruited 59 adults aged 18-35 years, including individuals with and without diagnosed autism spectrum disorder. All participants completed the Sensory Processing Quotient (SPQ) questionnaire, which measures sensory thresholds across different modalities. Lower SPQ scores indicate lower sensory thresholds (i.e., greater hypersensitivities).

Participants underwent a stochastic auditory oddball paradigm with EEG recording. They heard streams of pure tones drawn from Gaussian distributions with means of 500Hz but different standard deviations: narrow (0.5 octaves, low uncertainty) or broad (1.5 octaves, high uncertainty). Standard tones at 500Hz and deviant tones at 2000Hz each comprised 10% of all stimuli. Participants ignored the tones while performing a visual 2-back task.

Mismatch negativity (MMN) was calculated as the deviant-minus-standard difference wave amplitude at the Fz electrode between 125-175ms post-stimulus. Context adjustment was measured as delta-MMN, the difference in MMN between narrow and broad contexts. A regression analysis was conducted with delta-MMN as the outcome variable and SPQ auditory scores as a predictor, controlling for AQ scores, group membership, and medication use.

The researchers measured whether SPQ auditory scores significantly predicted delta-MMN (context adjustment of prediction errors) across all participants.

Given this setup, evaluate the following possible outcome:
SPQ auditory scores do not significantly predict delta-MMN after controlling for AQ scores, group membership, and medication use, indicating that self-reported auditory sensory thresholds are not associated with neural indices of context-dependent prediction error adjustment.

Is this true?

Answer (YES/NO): NO